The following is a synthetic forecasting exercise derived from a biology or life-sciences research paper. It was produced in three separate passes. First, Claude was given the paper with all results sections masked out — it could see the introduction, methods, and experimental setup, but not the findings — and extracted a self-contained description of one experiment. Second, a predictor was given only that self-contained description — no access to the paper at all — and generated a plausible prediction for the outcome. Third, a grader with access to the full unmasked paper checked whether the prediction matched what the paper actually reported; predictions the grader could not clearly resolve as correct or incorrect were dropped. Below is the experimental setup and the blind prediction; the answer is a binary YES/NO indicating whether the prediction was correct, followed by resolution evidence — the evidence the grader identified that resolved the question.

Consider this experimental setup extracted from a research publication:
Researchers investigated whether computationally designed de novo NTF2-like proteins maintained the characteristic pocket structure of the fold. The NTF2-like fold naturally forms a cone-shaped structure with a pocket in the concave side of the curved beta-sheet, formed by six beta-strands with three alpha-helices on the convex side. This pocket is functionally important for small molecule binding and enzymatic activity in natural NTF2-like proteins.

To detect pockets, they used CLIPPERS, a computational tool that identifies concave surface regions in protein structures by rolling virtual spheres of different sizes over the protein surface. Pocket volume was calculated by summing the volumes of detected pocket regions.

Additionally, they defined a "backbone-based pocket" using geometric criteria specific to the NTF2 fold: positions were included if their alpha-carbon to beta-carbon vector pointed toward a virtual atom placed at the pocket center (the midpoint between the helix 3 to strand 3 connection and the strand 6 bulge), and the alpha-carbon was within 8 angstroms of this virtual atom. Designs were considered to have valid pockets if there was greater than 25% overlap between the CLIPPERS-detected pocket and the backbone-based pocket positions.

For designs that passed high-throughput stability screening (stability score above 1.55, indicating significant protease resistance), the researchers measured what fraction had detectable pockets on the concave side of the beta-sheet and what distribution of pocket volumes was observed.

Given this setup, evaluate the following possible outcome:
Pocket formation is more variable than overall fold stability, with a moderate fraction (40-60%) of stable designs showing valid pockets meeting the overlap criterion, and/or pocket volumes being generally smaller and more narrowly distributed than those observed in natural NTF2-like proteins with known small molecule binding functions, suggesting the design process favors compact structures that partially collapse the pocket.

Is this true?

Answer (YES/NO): NO